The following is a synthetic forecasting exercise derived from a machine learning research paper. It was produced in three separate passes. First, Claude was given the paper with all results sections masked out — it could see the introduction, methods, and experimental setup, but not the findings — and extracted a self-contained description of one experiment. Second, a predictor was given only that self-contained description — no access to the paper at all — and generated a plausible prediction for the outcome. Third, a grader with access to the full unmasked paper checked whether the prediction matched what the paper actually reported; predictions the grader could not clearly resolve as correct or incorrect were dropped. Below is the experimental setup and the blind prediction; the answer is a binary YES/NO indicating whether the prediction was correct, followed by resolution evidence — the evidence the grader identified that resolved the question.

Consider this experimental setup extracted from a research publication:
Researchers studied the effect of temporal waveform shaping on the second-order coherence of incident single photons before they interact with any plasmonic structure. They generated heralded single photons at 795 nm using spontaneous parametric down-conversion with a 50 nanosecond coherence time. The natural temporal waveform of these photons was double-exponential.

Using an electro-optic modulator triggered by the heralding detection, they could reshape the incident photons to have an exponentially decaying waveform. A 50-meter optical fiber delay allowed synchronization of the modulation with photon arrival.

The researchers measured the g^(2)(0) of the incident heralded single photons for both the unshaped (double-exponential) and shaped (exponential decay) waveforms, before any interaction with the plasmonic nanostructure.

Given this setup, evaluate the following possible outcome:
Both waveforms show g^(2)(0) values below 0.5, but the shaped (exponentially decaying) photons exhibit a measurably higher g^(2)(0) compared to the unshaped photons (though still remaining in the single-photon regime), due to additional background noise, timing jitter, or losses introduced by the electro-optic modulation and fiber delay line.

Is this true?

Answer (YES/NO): NO